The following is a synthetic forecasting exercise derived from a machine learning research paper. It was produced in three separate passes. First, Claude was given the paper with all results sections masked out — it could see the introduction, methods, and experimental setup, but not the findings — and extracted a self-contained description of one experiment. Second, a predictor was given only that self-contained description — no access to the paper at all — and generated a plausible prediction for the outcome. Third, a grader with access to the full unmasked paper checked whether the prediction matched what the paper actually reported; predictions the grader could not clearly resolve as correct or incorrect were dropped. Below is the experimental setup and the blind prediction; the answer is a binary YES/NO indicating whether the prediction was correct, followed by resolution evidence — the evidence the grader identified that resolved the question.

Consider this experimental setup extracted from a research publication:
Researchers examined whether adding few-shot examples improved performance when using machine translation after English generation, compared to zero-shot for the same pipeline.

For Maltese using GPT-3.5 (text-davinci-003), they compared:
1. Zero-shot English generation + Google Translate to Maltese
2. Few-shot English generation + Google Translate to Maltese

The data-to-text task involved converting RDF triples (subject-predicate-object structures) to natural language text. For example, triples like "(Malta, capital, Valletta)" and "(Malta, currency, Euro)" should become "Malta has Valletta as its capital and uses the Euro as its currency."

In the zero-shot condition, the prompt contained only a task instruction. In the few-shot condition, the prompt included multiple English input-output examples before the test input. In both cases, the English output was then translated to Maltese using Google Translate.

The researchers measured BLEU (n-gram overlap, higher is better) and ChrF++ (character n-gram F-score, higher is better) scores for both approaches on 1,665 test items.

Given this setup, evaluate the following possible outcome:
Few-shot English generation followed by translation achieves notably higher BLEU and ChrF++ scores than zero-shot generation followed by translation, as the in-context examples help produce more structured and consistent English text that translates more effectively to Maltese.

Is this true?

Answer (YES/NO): NO